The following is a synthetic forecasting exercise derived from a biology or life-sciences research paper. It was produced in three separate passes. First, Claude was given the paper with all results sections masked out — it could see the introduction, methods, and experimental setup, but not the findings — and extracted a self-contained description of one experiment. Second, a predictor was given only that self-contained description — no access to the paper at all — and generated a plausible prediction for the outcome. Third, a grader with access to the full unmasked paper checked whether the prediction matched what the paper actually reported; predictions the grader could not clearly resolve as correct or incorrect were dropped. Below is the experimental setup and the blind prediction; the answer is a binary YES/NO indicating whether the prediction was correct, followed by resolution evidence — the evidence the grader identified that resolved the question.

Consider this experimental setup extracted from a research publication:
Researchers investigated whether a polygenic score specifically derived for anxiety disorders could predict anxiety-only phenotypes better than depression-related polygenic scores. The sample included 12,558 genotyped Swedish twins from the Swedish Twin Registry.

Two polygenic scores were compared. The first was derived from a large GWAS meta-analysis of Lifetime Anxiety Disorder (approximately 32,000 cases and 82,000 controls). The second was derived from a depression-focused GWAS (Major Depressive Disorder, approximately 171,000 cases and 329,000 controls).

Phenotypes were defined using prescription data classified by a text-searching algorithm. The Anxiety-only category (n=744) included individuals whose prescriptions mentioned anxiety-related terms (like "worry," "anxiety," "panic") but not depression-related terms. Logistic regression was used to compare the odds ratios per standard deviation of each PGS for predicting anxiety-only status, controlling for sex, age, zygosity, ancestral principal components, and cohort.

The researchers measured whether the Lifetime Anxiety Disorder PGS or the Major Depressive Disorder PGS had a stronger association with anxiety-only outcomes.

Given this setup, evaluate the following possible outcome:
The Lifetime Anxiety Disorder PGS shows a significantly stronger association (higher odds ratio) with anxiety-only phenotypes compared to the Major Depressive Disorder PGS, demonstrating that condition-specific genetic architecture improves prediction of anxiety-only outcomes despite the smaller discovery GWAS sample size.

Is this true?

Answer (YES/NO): NO